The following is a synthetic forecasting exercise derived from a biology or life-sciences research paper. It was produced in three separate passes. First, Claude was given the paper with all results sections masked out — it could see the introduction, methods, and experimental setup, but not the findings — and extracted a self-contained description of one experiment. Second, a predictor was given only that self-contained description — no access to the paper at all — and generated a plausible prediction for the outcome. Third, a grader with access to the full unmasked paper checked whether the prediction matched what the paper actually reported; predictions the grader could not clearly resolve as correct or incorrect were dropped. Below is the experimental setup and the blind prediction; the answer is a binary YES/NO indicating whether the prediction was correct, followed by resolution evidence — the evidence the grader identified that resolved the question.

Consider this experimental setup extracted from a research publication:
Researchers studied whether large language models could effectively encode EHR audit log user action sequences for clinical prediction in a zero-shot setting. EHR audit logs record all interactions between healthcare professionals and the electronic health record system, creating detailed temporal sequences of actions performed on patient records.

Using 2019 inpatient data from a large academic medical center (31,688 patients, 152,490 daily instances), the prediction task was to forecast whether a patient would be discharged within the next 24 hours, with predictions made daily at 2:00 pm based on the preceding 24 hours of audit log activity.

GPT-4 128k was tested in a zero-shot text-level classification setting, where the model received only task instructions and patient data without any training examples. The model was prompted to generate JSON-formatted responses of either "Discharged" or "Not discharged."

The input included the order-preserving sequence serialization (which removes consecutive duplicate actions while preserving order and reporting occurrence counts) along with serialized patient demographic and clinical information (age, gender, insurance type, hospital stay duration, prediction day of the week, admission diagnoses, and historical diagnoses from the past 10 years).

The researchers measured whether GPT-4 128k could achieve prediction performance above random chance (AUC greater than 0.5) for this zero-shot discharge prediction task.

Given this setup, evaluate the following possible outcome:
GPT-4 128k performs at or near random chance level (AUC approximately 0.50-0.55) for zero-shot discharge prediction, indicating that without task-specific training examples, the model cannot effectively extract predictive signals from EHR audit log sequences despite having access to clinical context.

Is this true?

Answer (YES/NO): NO